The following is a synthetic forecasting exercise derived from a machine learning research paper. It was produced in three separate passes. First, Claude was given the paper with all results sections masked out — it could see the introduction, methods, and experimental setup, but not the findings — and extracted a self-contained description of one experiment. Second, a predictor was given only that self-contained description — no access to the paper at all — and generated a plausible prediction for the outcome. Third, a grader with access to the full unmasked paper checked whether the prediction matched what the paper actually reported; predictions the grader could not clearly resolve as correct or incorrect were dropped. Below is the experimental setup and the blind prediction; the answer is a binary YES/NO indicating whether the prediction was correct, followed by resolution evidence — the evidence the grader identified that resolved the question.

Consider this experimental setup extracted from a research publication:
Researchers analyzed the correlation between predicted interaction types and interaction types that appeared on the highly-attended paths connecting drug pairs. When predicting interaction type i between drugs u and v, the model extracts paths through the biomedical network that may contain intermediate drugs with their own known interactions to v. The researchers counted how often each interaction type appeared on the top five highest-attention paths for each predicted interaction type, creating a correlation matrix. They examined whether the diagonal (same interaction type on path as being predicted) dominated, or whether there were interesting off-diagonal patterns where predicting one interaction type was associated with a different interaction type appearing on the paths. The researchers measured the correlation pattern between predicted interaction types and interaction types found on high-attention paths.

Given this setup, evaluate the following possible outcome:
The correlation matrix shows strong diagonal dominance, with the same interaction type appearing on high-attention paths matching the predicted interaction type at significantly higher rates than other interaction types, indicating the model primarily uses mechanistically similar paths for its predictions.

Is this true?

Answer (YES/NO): YES